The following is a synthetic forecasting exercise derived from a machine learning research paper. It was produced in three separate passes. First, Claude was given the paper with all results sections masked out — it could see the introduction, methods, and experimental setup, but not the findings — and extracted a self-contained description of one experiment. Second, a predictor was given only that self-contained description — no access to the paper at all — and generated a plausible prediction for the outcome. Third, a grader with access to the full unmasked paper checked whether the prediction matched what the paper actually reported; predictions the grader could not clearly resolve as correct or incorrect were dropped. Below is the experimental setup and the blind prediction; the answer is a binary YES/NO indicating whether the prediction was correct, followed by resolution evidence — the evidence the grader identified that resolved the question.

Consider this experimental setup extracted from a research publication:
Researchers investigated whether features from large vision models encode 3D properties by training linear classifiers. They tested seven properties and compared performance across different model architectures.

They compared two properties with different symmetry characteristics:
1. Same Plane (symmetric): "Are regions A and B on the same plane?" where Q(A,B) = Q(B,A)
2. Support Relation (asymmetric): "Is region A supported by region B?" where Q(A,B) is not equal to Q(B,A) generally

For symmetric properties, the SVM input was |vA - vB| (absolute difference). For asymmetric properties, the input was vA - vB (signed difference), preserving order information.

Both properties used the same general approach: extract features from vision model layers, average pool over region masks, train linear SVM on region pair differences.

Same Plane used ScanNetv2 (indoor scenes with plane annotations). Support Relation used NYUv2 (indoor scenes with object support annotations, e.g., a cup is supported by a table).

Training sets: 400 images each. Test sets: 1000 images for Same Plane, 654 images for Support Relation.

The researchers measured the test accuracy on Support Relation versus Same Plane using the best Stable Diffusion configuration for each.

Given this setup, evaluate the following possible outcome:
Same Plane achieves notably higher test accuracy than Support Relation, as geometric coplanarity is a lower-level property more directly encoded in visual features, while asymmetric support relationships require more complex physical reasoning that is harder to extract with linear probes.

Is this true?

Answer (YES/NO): YES